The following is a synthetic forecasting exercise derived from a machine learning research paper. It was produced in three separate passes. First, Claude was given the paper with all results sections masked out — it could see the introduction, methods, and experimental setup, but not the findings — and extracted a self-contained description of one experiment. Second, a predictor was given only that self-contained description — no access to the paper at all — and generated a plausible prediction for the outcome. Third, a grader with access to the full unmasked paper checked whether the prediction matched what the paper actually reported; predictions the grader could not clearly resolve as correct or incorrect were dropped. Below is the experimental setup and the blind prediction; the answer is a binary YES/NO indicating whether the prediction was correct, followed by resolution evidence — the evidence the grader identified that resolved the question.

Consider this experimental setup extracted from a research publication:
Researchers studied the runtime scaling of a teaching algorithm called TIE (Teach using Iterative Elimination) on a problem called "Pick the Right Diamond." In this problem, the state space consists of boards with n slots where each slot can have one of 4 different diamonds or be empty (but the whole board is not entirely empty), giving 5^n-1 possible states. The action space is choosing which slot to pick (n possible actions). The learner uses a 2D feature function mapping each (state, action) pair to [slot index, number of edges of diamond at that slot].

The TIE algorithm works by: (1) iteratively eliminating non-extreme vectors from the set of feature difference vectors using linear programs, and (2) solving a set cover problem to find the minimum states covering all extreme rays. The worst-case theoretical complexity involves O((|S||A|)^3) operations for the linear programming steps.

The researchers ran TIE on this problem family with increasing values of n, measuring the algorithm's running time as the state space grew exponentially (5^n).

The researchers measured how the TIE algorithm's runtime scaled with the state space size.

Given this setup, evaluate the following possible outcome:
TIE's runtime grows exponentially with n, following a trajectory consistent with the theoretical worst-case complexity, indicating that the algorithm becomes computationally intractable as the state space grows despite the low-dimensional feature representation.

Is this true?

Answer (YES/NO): NO